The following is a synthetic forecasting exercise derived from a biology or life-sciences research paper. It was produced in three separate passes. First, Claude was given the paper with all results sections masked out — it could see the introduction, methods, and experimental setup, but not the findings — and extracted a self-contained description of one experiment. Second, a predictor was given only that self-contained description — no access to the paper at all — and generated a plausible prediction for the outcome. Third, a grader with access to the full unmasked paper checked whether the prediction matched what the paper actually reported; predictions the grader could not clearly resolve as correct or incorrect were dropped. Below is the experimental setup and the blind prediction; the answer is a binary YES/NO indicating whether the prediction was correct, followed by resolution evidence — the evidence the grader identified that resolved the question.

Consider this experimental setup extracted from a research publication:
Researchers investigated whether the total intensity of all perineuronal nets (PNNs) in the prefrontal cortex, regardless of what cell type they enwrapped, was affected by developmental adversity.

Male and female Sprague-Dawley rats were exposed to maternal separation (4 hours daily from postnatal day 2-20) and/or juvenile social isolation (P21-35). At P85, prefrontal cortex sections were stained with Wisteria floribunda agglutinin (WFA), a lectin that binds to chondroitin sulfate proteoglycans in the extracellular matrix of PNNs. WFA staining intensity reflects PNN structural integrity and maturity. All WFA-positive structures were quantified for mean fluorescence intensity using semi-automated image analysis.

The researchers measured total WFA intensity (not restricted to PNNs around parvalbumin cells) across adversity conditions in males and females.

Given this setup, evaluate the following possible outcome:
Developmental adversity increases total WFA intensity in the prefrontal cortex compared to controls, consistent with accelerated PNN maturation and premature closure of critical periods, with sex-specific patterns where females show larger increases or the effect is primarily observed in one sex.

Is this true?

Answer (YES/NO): NO